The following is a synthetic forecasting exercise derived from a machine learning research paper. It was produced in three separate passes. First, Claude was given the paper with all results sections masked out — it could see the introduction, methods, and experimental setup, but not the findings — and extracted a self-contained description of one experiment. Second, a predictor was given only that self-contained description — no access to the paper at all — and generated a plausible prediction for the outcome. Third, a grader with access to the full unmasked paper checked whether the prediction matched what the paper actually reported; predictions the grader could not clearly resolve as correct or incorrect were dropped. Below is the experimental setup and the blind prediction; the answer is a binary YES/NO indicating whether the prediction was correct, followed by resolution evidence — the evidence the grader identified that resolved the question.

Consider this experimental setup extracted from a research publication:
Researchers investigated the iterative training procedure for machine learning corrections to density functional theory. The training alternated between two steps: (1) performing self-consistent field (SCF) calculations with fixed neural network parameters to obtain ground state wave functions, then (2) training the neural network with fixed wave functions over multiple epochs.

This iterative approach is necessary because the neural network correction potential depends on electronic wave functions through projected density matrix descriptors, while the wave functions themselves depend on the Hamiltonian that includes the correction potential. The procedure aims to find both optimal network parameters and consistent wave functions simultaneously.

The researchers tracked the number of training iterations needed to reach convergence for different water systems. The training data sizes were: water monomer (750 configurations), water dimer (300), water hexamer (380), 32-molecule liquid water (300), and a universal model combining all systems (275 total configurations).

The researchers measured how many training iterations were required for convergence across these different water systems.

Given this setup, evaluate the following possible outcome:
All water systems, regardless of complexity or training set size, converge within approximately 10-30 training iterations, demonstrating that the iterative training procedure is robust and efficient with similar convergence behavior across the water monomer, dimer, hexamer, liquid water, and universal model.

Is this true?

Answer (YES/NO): NO